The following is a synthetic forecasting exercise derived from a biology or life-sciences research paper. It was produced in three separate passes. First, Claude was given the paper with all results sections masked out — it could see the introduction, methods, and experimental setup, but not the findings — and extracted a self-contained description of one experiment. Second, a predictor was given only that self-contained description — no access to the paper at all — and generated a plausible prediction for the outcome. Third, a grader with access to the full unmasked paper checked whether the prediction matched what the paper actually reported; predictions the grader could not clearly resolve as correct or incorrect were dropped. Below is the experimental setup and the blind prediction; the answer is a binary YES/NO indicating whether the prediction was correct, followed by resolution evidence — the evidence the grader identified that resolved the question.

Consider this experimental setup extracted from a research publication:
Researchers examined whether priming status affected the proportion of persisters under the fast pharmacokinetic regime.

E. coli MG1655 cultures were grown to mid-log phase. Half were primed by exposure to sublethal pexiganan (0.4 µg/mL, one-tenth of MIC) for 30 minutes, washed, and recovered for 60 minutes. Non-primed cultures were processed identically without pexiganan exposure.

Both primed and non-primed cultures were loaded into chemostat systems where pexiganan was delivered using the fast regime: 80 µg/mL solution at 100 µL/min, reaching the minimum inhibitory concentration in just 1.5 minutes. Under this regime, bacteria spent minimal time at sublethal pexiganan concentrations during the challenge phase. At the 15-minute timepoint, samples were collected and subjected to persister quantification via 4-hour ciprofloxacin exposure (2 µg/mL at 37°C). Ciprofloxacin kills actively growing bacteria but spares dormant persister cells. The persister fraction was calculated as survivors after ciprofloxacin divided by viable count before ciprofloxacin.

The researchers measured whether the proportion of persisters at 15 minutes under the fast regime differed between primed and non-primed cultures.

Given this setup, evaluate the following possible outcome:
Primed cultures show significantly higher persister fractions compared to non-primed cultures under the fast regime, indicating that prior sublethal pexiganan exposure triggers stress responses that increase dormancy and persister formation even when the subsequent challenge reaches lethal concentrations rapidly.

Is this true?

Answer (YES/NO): NO